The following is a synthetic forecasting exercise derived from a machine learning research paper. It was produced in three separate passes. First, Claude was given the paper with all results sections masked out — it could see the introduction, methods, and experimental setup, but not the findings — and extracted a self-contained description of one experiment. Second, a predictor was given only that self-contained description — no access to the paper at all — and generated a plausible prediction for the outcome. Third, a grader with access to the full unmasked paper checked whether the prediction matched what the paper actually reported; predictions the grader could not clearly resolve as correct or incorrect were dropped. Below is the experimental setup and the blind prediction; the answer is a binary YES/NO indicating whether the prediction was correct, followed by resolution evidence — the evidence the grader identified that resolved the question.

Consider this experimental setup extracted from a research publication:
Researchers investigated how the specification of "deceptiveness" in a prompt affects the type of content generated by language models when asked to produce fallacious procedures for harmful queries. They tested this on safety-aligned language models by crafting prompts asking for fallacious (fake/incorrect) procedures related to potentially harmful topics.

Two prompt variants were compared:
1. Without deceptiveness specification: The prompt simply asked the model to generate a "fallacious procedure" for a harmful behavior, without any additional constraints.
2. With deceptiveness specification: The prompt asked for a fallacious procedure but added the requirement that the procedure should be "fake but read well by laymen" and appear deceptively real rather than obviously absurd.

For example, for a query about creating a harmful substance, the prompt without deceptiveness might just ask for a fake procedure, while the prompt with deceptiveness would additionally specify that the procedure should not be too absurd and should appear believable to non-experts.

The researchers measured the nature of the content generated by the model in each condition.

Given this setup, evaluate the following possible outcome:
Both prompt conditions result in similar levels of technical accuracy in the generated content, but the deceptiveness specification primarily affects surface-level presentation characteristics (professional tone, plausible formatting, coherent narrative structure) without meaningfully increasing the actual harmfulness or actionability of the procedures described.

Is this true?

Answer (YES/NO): NO